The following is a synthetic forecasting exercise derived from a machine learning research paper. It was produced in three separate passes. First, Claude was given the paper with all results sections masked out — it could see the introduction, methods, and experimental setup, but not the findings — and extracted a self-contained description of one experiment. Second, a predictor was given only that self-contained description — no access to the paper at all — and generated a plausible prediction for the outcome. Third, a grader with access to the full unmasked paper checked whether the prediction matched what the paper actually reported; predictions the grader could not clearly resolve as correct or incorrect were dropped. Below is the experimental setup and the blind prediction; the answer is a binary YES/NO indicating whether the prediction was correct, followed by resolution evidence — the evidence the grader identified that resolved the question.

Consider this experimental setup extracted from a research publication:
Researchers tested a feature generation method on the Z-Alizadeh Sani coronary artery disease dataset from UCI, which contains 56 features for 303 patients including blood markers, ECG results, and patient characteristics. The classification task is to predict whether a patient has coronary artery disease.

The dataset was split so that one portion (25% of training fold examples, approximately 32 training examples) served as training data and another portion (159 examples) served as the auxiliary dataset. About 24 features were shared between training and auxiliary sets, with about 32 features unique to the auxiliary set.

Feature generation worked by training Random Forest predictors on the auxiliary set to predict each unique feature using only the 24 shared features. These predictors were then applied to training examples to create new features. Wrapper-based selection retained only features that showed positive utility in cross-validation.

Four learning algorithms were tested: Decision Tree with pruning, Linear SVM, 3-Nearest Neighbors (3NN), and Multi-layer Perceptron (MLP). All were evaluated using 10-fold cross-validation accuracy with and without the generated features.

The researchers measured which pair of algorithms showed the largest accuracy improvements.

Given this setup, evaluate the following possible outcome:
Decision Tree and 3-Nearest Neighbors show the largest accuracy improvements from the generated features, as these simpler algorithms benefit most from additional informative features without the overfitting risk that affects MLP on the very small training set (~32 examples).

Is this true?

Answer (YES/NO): NO